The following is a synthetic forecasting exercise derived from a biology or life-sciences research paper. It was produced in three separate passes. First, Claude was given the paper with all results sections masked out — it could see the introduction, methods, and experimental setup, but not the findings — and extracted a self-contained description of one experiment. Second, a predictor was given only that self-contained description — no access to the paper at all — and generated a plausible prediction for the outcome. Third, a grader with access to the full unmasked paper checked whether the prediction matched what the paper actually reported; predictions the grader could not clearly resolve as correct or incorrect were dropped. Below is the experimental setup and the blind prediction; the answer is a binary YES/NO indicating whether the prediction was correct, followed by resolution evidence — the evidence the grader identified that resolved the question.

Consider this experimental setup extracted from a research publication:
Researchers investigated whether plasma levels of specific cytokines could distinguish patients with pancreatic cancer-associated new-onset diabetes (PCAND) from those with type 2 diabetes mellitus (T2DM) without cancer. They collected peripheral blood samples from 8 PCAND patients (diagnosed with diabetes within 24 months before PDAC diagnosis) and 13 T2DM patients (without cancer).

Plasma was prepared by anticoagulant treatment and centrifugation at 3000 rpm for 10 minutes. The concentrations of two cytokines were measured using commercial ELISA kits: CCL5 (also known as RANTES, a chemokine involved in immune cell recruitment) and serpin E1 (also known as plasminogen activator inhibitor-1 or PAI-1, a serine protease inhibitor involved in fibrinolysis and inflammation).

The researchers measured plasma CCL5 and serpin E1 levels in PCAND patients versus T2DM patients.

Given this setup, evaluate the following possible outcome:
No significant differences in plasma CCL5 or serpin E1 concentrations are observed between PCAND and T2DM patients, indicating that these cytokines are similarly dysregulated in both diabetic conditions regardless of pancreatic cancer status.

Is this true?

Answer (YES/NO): NO